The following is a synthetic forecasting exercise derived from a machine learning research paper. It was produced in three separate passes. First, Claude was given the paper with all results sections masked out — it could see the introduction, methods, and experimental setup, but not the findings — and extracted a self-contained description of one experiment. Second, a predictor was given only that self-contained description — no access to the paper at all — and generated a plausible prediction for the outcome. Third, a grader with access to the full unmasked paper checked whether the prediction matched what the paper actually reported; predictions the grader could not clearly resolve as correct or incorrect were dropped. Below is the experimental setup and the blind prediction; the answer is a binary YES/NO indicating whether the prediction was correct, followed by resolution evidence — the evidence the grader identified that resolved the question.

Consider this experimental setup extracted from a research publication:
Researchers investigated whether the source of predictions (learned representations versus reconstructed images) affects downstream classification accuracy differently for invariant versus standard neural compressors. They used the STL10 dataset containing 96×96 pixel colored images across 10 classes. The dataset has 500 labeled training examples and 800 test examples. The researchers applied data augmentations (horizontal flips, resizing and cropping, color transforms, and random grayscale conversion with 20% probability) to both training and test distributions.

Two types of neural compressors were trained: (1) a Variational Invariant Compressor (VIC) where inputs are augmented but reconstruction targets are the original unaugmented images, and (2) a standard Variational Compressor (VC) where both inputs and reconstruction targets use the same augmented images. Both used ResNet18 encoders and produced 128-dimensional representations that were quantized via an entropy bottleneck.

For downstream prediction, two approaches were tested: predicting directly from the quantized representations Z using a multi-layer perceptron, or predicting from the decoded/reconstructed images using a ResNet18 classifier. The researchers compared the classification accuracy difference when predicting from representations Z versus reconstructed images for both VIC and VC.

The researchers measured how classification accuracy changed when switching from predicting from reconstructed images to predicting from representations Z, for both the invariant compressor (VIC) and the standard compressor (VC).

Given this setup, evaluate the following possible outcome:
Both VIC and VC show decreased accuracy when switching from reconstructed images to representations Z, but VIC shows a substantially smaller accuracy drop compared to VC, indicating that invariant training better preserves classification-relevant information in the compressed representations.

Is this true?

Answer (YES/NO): NO